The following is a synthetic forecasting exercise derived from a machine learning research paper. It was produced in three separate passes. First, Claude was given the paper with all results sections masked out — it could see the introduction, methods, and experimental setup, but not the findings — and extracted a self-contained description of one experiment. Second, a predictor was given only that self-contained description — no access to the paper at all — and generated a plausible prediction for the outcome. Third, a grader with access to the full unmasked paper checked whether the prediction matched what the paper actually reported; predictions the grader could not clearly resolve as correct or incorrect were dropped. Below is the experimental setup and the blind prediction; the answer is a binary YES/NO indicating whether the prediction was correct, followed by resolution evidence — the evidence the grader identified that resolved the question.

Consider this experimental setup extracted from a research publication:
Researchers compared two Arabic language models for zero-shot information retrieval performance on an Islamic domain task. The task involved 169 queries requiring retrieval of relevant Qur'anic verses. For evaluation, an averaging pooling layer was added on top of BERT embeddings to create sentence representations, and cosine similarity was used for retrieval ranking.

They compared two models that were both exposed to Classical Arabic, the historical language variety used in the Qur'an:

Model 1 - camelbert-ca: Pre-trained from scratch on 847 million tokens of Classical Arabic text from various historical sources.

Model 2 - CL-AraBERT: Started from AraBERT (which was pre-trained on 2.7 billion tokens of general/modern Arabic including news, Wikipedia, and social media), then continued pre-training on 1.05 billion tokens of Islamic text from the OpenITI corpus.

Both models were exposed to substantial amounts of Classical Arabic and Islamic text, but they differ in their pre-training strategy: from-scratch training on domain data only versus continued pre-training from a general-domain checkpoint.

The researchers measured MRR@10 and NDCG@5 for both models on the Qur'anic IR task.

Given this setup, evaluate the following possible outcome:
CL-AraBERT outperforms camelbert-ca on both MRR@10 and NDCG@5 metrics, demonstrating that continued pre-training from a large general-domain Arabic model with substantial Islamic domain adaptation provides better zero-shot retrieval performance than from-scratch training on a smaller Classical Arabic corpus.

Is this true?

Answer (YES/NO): YES